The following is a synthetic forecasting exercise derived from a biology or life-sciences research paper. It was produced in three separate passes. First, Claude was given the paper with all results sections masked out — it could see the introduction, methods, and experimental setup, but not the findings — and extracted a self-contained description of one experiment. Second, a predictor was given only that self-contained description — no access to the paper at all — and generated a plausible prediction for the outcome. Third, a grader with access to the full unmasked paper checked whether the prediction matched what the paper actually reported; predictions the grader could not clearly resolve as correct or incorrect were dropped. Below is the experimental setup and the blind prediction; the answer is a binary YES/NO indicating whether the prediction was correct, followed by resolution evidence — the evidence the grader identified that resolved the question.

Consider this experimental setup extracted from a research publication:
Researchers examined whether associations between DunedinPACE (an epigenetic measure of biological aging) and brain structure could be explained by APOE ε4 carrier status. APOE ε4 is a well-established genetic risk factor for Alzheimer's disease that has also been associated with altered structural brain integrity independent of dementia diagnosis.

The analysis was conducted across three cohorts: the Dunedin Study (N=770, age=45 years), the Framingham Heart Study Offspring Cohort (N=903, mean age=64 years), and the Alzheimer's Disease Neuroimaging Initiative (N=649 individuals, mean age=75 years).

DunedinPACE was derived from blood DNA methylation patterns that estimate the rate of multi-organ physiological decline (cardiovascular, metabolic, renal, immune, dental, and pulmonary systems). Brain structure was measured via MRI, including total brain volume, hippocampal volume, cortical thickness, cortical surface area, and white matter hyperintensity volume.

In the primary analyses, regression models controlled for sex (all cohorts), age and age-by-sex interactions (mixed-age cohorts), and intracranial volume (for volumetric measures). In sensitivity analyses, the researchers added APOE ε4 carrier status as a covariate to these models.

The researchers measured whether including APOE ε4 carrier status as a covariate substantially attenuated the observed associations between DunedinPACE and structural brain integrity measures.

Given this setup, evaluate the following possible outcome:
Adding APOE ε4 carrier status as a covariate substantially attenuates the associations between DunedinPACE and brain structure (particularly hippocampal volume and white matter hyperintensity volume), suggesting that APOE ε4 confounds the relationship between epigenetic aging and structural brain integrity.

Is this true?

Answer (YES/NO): NO